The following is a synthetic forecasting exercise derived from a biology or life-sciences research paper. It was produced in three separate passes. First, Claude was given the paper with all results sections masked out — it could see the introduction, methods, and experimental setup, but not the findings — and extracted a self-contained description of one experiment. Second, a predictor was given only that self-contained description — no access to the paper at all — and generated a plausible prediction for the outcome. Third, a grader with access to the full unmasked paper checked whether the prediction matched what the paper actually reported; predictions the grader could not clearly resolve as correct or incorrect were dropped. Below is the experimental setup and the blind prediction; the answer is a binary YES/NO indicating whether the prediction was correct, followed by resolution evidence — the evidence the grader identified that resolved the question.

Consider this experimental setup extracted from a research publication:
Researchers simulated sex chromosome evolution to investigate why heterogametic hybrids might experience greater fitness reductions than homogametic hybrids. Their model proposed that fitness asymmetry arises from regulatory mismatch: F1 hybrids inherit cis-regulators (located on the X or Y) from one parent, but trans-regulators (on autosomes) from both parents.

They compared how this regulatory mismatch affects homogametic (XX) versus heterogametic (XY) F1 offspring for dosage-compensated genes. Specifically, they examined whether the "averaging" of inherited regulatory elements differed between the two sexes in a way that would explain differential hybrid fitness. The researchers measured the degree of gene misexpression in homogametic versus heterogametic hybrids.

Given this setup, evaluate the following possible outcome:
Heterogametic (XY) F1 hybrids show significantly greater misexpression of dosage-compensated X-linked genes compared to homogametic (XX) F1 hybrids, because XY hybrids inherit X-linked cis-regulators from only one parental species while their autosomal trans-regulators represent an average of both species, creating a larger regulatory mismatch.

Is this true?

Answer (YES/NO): YES